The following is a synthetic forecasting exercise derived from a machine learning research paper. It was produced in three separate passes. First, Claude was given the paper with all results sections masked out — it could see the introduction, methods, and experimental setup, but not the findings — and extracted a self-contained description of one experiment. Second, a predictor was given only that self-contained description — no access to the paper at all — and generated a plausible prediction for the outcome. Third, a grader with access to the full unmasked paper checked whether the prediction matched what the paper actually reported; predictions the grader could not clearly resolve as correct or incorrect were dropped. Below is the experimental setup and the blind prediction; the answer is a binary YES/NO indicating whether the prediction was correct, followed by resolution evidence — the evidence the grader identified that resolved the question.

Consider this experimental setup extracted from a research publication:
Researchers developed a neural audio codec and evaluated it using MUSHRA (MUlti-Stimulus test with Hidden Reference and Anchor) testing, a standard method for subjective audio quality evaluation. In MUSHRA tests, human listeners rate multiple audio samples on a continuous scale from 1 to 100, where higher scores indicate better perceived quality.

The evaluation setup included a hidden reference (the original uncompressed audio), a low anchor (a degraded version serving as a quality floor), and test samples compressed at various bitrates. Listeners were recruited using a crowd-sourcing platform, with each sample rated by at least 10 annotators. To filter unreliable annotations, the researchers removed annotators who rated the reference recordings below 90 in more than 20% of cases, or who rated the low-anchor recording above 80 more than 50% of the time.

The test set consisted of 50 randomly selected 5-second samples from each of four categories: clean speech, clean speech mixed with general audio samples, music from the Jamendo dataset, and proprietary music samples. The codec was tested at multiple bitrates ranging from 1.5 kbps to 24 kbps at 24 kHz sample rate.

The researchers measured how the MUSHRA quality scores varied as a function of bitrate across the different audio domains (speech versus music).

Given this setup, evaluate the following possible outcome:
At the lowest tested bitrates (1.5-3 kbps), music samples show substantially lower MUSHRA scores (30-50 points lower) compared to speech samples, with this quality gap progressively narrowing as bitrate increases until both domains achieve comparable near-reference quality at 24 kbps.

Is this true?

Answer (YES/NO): NO